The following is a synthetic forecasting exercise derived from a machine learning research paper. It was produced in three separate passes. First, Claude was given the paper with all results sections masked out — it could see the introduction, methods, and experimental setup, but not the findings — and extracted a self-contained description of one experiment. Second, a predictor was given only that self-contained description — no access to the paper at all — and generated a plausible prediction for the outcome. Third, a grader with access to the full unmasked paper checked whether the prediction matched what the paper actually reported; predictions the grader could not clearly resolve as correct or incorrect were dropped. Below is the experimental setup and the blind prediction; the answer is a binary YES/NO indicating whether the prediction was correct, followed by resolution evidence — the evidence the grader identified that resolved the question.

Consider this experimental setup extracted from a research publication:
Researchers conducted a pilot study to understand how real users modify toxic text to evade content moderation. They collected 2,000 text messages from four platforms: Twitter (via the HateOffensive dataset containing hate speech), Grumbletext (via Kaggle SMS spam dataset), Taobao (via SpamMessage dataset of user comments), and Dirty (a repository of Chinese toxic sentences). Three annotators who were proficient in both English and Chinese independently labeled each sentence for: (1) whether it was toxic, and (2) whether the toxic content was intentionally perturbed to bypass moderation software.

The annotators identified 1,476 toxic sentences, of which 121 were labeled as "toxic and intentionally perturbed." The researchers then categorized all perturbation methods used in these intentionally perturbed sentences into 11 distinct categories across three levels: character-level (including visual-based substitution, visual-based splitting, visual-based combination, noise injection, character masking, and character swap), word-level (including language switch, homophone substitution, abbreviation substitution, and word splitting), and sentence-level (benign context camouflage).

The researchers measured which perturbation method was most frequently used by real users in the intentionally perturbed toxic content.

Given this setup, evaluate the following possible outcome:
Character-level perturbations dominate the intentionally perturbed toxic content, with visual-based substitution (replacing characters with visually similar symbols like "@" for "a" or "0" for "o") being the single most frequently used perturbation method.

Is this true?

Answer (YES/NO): NO